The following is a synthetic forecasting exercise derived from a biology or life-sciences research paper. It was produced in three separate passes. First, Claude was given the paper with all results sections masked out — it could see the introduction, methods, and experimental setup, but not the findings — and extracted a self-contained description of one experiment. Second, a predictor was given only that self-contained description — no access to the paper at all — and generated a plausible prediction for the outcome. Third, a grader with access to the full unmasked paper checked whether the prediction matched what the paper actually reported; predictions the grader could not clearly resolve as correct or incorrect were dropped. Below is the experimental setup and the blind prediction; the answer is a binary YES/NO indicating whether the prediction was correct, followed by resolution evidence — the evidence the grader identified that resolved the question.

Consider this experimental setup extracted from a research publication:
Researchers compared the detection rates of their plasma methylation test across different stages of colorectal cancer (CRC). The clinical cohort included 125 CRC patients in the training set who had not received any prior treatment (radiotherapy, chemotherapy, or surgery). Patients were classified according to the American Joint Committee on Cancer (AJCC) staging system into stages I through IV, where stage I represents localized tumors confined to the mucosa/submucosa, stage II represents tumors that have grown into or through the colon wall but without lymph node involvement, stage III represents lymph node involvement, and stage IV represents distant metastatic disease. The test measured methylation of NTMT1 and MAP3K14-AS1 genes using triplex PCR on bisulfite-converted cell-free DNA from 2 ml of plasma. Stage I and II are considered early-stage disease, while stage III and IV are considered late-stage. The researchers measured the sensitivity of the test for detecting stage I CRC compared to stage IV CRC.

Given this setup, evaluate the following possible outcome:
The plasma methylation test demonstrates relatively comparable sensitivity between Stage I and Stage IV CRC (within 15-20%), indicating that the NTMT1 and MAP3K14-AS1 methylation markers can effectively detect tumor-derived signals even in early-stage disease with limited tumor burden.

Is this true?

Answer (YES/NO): NO